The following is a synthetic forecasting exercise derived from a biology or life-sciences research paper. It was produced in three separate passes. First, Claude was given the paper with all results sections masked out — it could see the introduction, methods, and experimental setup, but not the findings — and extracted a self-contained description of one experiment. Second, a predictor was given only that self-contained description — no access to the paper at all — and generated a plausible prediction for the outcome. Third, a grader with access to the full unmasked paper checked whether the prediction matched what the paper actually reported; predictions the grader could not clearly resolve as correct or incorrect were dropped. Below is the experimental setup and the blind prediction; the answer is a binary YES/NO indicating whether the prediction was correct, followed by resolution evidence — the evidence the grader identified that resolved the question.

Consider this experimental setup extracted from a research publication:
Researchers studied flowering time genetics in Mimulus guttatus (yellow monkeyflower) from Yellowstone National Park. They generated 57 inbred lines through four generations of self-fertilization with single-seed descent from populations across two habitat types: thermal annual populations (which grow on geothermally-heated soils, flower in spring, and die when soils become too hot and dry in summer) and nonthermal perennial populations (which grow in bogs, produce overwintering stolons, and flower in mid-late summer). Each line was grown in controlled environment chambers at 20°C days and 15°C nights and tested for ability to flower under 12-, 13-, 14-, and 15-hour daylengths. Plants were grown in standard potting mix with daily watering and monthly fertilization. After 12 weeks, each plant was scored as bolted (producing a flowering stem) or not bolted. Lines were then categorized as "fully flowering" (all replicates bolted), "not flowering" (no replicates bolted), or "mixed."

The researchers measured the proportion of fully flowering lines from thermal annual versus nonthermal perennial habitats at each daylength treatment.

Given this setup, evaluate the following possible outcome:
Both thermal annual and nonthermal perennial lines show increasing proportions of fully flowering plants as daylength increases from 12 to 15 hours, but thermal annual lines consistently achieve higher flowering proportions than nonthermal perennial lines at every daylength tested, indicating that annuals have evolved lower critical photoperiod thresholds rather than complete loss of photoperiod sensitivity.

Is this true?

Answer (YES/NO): NO